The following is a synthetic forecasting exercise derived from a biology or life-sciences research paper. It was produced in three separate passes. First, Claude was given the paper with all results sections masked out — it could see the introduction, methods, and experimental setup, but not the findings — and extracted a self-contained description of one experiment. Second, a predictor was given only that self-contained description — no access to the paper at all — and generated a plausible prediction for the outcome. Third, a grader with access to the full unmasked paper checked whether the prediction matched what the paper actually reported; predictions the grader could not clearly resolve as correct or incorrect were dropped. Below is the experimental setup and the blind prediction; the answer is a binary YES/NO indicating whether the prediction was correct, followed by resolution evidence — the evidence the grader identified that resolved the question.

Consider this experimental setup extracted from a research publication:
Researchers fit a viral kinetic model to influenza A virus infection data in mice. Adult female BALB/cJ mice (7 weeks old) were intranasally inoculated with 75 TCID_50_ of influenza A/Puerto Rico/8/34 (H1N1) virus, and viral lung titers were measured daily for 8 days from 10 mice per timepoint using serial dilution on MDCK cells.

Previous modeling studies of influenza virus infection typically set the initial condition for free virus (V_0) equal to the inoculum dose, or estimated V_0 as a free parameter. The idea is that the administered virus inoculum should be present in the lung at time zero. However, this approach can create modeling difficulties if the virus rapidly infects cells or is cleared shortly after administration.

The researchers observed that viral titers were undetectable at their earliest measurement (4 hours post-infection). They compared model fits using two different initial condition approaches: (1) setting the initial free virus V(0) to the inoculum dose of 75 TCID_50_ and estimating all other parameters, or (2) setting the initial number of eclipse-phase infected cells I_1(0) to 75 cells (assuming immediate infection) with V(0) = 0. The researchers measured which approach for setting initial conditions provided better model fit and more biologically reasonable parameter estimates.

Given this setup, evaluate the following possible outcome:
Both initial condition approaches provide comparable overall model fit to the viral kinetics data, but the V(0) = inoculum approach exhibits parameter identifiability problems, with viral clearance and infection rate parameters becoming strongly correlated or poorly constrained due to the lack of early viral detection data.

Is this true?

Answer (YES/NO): NO